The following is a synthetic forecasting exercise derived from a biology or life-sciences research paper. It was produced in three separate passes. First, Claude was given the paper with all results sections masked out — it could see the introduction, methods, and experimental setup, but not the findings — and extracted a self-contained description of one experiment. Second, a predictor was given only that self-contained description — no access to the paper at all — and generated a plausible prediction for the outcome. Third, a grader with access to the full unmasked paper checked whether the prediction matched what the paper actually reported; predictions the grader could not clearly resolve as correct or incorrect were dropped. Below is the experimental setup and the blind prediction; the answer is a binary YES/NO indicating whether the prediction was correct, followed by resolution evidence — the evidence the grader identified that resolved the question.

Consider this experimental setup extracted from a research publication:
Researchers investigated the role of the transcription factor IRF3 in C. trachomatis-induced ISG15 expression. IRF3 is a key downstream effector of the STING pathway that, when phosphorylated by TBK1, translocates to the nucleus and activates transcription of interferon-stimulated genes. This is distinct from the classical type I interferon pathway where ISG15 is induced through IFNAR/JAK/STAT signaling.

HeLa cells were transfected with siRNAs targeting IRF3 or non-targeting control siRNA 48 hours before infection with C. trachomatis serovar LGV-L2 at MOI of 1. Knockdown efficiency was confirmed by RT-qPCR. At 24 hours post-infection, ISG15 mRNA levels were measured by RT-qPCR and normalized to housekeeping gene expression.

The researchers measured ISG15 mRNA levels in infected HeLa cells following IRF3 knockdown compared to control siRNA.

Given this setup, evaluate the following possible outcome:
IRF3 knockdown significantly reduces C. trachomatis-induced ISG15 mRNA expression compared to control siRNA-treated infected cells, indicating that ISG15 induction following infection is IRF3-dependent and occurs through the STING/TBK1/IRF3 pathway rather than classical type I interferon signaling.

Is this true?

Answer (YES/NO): YES